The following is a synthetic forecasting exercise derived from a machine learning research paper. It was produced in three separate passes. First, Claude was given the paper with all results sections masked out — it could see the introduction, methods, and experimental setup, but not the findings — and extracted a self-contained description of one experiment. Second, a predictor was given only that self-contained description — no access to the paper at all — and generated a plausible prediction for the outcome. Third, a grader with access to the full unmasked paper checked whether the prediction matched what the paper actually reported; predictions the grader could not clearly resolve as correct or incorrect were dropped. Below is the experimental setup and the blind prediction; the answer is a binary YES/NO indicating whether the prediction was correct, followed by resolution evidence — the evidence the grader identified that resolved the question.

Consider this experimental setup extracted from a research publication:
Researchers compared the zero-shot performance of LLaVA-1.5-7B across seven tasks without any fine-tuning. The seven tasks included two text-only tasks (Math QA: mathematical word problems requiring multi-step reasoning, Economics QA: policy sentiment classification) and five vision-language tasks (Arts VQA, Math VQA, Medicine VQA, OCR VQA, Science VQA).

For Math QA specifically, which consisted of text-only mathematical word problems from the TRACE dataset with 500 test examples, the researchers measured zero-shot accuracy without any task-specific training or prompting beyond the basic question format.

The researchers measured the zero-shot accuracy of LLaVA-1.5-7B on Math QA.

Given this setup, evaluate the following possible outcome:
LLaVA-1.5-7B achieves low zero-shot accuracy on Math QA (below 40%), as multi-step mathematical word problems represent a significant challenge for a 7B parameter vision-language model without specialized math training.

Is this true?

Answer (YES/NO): YES